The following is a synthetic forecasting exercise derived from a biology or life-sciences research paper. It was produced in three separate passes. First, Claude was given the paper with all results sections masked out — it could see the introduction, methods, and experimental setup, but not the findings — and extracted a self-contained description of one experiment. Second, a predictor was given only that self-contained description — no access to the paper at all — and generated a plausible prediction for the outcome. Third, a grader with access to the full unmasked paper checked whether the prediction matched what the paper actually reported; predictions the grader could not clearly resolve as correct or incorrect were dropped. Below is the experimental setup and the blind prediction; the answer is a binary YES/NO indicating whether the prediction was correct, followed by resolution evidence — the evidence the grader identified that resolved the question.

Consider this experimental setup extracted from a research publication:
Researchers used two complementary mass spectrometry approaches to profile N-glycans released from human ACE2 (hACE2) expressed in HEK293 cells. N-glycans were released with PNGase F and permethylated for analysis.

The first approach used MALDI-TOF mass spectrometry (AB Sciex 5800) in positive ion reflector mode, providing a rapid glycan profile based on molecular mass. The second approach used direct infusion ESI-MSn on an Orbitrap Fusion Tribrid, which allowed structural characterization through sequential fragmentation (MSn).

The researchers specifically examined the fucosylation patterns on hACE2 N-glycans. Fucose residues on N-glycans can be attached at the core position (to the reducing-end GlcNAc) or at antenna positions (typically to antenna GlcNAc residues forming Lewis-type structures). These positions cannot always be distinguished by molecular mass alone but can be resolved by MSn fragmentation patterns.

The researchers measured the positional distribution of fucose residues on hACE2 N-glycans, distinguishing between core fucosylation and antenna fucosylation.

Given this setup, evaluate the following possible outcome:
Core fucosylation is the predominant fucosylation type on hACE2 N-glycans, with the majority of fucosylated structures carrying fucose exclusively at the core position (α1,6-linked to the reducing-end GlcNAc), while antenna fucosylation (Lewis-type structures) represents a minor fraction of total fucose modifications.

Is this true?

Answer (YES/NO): YES